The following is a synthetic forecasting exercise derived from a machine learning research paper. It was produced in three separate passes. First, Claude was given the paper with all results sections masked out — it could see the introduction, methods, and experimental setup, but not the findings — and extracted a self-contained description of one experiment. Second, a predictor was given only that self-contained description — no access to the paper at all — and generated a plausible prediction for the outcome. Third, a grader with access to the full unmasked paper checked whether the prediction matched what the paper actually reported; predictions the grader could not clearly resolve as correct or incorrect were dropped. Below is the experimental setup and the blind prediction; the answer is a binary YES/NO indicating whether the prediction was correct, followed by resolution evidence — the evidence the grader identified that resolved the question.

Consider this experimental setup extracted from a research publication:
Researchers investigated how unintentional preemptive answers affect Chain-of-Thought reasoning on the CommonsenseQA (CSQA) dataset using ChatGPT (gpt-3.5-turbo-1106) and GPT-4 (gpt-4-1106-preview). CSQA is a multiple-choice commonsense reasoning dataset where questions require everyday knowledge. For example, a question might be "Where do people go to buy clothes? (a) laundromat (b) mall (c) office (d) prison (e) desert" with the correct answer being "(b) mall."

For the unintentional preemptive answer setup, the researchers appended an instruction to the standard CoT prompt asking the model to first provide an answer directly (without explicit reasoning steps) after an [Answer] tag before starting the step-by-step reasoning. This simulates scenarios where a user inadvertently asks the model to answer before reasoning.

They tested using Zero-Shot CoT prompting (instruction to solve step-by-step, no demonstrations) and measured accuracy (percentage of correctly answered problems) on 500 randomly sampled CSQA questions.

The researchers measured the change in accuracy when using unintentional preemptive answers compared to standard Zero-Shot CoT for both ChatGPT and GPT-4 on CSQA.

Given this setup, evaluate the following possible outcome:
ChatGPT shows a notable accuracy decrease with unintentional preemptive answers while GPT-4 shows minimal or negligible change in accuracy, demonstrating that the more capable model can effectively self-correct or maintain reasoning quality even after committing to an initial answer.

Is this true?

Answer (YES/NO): NO